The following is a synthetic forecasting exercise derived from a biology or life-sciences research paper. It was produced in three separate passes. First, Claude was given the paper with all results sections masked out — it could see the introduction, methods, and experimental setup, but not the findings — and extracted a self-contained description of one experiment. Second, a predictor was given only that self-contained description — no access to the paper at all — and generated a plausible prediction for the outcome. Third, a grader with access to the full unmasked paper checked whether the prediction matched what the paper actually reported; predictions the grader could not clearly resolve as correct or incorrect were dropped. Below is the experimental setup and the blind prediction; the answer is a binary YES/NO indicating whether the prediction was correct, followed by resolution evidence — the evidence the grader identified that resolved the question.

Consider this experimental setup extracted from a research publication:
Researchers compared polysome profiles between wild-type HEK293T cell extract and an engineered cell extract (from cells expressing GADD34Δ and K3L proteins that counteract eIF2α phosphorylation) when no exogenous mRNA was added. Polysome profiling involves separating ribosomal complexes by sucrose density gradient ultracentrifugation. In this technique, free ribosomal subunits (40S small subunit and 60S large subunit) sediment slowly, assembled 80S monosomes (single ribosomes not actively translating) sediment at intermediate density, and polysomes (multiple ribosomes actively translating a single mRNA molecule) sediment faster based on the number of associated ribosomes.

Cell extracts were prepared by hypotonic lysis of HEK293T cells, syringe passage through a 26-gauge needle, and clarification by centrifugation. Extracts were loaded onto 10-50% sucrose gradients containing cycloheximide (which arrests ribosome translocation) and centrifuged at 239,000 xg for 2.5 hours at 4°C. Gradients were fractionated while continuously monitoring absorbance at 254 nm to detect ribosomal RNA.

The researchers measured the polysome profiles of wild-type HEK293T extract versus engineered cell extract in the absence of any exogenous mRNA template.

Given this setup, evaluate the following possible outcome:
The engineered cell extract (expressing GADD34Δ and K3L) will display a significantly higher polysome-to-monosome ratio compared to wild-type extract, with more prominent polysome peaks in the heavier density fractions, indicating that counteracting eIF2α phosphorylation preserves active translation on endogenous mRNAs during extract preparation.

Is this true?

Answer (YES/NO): YES